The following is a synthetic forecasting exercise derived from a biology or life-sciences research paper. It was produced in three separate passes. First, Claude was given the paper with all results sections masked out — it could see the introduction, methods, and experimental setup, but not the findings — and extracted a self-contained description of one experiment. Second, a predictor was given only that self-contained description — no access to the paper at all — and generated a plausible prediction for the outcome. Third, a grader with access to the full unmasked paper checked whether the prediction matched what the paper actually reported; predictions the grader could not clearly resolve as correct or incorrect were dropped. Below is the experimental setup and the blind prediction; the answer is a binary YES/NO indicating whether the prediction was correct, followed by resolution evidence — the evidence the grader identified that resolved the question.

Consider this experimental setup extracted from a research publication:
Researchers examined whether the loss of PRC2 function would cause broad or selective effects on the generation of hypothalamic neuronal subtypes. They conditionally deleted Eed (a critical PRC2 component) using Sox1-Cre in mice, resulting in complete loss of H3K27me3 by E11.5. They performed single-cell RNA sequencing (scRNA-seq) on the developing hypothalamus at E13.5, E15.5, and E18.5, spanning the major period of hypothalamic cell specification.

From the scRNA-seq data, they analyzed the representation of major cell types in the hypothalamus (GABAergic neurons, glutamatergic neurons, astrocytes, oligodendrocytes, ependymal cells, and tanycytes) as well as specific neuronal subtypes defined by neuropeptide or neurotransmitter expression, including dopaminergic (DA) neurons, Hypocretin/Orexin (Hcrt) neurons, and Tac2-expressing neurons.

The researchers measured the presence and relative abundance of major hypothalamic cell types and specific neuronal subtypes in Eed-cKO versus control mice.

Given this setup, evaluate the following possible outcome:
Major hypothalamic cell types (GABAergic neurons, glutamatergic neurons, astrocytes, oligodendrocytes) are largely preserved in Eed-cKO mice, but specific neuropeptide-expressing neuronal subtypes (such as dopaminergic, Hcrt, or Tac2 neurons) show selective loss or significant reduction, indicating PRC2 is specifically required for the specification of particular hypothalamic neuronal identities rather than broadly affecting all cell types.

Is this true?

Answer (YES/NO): YES